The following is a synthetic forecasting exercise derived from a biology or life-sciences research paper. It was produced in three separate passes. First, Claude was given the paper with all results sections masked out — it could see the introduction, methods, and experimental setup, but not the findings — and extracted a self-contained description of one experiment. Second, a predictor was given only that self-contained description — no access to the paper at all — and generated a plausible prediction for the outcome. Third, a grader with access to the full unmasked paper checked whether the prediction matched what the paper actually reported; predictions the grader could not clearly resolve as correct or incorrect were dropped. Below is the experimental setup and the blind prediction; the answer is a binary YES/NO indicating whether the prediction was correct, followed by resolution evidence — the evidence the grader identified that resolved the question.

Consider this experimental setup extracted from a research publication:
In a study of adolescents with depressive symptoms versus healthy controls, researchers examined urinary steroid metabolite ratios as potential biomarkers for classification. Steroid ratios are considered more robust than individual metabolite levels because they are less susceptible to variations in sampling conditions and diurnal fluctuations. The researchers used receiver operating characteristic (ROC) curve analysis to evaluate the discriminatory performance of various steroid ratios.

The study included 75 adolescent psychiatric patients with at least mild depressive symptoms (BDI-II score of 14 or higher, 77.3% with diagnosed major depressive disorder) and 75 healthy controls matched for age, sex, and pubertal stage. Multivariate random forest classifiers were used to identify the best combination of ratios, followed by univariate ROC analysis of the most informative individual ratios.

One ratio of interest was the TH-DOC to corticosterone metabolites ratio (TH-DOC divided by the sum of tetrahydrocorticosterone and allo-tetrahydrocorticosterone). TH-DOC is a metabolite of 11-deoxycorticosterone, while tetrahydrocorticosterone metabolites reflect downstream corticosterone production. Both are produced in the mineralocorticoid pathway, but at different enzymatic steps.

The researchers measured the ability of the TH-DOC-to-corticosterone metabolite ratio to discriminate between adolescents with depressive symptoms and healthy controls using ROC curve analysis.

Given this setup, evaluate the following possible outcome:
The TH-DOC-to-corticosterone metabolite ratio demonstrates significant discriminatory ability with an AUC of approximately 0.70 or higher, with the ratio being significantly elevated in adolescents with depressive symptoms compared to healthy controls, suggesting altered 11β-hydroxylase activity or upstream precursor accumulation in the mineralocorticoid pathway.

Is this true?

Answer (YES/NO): NO